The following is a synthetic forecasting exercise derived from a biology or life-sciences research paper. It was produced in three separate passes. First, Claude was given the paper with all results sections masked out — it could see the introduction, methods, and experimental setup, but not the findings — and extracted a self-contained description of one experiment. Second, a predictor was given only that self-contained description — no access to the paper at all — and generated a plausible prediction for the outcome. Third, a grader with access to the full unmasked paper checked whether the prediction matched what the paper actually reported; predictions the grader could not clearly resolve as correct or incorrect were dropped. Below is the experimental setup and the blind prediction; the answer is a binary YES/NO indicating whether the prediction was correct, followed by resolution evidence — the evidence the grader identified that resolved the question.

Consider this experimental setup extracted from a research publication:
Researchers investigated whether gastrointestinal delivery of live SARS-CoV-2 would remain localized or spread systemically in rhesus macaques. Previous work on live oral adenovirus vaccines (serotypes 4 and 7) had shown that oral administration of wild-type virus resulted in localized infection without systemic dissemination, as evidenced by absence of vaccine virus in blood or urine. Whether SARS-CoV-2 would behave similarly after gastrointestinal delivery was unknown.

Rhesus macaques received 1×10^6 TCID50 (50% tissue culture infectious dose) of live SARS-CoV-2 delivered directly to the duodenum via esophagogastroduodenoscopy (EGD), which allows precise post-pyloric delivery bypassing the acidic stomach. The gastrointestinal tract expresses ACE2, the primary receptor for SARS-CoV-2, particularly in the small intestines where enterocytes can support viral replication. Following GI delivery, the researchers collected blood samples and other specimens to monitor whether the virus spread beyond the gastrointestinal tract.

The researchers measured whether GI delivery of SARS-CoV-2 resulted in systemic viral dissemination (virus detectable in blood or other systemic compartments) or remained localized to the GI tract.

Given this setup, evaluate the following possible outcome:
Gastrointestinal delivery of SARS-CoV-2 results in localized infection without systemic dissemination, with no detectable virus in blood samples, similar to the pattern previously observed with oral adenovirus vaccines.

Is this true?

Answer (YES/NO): YES